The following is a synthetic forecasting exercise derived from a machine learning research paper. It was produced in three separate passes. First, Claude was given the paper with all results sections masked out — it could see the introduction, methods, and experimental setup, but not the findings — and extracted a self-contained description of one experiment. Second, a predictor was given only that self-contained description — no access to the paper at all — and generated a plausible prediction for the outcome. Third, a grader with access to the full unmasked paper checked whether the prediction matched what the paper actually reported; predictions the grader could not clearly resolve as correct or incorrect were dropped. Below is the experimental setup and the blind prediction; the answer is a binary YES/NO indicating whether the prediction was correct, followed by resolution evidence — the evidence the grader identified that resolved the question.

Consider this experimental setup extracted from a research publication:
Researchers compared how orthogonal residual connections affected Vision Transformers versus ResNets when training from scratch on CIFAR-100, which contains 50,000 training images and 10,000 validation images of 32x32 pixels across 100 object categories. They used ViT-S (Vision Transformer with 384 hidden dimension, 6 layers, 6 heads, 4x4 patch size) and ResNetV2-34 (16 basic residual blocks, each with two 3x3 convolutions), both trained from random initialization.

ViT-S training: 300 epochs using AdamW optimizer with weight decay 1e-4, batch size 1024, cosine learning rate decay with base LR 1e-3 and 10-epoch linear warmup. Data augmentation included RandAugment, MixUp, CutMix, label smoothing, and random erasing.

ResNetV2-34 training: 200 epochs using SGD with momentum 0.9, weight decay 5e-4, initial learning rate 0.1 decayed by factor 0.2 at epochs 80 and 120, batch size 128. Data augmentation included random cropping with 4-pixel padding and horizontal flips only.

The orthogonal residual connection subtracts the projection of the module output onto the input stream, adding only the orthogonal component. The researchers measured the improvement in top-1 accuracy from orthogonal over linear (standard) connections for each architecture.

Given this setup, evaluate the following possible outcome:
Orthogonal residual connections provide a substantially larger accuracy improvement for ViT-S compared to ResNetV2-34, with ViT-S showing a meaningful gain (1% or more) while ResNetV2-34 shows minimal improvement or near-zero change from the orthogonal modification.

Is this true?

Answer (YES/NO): YES